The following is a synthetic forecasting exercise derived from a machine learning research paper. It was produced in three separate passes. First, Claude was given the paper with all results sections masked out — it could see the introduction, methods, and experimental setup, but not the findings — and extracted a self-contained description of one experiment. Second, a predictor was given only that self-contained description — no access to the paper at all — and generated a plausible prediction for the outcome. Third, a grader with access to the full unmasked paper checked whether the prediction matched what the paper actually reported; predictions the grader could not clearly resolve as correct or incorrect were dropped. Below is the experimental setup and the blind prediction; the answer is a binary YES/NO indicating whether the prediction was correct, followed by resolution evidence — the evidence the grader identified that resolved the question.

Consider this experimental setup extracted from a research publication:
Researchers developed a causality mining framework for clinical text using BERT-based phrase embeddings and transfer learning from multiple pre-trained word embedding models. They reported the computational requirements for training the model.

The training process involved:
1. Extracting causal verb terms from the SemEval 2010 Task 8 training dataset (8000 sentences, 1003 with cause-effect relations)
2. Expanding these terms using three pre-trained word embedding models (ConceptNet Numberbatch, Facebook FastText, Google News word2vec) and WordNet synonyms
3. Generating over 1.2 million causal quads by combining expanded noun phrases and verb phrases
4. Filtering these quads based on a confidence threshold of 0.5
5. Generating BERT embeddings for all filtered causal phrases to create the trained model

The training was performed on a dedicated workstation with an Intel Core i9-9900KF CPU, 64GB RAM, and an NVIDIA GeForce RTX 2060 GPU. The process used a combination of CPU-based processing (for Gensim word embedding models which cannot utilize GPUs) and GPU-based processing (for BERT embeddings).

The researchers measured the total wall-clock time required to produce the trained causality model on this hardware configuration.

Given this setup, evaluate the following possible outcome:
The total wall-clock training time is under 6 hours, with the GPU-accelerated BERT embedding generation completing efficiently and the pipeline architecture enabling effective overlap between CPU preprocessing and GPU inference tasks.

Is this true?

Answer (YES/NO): NO